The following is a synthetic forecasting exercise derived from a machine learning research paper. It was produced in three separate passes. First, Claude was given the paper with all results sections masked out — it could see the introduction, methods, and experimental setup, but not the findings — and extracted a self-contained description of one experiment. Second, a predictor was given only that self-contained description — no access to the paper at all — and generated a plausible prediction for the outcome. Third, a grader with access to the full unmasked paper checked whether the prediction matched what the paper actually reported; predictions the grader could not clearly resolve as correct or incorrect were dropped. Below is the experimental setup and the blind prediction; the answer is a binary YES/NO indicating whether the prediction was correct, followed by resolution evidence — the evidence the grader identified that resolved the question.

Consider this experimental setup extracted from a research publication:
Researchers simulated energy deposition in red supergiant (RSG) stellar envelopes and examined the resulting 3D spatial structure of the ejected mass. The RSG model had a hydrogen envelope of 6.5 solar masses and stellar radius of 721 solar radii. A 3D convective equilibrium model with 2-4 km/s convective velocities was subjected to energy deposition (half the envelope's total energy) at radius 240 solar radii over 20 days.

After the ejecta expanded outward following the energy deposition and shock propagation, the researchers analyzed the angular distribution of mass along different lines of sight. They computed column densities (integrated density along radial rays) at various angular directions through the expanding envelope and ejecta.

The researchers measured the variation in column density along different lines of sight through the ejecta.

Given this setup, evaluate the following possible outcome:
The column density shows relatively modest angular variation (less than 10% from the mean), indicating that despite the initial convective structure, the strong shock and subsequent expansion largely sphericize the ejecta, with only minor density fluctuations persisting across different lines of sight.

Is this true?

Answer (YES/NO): NO